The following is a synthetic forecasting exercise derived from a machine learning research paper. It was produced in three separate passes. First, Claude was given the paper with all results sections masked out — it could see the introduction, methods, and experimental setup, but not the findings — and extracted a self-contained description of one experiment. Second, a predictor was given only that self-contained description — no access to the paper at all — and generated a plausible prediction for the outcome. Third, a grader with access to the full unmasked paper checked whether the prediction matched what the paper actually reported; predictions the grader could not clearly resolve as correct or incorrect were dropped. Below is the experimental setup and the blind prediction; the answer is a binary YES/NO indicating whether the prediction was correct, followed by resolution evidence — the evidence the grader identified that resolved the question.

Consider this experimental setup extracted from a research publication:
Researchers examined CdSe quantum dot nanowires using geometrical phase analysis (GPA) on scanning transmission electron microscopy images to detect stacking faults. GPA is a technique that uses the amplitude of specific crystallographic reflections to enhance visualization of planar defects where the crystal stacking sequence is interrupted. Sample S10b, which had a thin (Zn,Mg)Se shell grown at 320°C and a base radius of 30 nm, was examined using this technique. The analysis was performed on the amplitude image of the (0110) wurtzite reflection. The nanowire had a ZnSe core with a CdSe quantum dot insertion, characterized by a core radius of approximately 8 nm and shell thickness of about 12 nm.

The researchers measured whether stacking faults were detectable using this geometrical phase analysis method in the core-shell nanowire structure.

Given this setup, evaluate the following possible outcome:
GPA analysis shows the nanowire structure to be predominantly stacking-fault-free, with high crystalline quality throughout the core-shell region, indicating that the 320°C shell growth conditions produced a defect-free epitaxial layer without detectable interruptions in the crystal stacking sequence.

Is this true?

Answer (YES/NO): NO